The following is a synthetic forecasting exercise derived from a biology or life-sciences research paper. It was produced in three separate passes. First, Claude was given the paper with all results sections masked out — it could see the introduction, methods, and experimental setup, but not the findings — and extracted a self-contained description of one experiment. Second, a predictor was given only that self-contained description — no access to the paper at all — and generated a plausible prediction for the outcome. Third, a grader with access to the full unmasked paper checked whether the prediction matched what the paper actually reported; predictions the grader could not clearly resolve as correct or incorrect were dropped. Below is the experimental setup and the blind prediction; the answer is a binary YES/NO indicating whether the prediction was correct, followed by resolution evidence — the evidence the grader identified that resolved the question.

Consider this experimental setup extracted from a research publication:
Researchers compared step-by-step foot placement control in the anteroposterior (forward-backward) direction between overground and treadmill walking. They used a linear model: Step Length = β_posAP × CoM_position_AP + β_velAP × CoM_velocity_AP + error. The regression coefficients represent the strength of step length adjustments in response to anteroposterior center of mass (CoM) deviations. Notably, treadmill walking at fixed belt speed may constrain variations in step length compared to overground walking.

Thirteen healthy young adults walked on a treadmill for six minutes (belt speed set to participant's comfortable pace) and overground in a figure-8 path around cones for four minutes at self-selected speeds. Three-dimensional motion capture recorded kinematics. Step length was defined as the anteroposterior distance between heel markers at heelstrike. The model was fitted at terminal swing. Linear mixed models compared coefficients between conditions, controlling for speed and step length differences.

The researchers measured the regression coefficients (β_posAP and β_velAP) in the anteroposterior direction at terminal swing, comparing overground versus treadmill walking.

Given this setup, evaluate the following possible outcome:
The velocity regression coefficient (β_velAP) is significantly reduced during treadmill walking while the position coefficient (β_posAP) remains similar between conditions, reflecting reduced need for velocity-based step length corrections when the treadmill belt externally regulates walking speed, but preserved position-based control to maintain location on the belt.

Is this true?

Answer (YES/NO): NO